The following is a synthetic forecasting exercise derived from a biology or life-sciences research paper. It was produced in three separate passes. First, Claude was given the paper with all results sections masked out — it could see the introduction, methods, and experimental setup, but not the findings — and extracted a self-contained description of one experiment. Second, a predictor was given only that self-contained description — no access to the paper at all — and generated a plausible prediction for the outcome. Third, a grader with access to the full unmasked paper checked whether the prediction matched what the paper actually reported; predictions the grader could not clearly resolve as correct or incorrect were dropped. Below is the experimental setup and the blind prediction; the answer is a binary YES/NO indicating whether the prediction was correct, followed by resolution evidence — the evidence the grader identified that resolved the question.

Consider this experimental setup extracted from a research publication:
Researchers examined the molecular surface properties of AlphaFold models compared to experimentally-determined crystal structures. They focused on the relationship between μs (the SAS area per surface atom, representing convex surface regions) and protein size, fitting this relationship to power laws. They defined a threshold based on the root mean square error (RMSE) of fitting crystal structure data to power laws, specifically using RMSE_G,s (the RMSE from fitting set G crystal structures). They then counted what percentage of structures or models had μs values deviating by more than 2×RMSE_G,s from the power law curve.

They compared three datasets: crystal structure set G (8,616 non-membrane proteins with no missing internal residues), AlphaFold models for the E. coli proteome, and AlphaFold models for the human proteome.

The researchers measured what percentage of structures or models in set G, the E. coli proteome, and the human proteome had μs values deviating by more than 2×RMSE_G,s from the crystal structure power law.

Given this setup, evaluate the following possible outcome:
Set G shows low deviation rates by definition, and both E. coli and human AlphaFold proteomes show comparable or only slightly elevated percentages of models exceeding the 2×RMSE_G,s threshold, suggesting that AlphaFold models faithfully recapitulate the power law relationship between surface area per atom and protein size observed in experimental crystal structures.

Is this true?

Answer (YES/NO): NO